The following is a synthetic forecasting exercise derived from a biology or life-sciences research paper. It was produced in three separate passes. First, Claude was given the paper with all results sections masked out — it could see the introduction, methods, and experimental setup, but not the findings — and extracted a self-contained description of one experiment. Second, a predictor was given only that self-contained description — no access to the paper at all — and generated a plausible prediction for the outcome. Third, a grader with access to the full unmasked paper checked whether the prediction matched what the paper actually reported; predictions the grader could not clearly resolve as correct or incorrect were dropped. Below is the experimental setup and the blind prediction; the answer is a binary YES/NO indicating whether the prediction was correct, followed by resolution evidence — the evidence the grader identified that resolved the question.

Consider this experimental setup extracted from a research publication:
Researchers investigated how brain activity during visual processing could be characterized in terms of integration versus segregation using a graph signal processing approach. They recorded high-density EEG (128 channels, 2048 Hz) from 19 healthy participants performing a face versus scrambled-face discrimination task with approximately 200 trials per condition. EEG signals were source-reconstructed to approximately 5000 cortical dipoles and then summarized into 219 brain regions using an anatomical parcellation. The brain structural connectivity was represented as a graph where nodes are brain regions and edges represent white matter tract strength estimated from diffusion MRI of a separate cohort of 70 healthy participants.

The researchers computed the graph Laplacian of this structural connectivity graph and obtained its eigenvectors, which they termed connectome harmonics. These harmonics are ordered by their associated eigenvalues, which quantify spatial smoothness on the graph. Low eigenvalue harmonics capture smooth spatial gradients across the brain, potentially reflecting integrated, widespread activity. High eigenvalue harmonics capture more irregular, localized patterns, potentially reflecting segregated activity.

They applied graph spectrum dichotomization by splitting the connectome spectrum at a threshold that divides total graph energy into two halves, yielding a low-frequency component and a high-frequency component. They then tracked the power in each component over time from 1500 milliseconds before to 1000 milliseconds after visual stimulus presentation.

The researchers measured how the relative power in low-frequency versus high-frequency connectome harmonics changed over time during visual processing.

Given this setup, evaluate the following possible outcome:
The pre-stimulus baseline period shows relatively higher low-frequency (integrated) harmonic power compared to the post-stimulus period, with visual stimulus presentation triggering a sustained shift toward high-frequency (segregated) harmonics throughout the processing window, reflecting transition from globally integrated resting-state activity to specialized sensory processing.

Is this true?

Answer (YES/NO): NO